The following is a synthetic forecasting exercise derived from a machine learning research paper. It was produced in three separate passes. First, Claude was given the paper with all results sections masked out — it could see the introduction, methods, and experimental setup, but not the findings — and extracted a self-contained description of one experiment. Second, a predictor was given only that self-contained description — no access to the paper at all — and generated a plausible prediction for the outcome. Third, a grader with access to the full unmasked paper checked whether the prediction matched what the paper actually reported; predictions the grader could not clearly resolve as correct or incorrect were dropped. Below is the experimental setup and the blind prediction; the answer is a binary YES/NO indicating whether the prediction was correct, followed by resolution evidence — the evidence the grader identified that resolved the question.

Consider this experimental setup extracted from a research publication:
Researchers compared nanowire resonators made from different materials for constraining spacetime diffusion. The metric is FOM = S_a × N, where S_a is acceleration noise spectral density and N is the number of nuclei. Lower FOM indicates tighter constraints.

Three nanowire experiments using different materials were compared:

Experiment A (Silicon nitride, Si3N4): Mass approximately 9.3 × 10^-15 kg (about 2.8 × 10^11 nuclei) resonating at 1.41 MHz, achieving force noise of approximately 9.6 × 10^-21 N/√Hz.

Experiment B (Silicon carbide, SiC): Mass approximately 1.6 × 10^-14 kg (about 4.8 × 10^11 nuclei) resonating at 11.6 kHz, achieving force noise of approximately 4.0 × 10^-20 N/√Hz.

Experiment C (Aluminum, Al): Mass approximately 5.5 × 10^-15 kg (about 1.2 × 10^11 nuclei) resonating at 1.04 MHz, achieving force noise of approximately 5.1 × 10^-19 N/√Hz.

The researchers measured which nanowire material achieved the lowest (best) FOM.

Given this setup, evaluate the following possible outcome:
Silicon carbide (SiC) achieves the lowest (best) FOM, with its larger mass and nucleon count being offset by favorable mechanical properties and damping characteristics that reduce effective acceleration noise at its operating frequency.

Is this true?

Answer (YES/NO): NO